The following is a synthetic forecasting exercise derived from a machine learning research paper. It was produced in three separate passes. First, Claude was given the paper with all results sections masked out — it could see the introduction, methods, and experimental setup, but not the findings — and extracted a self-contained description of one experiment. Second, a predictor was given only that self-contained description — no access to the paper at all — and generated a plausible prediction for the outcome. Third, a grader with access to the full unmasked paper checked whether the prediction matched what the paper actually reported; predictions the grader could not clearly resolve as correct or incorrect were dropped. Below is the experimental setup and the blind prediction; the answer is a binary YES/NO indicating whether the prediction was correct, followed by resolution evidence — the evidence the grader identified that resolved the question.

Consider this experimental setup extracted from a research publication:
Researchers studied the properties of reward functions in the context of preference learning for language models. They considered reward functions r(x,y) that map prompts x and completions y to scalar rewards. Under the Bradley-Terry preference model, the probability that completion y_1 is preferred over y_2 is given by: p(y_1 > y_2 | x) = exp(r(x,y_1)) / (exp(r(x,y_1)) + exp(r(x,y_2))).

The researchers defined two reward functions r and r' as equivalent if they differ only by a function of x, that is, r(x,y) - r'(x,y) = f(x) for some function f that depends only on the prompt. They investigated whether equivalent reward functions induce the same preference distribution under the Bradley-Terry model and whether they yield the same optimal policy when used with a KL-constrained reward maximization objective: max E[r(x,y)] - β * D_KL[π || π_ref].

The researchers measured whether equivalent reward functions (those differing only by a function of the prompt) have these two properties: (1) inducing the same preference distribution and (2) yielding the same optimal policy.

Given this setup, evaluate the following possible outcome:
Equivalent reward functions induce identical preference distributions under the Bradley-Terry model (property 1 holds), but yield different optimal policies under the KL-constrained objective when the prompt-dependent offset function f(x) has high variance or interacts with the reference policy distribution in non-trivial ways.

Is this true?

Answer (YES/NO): NO